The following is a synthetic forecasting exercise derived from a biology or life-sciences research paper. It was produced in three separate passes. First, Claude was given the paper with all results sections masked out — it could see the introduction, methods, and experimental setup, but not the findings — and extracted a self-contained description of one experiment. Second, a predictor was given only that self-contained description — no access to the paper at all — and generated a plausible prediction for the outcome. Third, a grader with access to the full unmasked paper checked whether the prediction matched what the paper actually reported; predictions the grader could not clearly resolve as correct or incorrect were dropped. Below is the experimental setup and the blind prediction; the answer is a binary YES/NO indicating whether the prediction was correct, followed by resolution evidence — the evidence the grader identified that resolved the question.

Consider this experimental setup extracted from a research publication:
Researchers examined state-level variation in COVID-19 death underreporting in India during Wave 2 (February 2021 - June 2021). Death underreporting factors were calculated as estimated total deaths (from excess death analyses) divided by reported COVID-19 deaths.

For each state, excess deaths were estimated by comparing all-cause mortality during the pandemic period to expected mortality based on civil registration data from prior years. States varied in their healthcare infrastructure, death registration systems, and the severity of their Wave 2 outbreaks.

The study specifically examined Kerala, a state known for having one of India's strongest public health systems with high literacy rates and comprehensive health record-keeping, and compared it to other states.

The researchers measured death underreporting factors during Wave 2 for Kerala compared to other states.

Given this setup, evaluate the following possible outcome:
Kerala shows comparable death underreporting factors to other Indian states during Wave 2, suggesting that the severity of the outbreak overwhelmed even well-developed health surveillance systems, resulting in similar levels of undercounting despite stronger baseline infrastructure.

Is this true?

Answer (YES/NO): NO